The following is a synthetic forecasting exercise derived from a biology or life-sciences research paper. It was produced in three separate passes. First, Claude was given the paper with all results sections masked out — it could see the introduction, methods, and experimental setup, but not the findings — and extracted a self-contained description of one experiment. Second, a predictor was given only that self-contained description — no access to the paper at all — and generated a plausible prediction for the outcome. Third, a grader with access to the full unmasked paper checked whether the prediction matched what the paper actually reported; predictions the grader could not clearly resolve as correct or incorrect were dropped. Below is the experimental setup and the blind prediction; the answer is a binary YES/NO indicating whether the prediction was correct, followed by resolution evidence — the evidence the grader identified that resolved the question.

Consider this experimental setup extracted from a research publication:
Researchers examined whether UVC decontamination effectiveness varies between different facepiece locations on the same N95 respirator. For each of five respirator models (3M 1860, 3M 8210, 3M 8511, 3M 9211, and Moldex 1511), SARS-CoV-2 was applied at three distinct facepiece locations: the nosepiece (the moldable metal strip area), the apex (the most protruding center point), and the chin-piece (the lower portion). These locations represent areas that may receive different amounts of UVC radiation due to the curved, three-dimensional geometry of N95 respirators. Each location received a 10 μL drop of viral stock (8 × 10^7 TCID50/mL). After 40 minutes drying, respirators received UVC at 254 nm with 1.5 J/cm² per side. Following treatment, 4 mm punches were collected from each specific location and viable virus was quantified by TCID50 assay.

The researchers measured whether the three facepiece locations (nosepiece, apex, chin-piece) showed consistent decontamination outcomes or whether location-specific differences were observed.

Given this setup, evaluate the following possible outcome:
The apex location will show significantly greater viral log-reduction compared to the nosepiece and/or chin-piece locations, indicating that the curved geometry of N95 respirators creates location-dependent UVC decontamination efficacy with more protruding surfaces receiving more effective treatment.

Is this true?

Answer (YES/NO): NO